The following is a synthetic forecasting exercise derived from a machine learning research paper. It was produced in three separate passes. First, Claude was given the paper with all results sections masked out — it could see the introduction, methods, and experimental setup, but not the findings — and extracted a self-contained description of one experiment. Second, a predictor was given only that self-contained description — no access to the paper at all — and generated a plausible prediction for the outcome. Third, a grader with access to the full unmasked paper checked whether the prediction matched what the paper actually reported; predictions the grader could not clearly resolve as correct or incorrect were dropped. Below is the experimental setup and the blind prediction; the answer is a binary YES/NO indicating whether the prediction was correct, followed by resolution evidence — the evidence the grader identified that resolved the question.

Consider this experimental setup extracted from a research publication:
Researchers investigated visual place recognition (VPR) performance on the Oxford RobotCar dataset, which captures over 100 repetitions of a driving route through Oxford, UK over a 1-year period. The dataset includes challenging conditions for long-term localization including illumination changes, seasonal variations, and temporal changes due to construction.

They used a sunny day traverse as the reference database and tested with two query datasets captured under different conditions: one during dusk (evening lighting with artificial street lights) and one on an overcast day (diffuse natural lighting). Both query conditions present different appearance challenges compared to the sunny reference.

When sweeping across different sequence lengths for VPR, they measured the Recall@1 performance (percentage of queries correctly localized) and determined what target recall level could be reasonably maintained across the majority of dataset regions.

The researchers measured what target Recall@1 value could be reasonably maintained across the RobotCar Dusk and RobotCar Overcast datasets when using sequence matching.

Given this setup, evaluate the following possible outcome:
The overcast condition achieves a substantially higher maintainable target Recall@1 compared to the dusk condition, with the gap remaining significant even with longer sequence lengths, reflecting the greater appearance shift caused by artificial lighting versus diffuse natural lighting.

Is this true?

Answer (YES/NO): NO